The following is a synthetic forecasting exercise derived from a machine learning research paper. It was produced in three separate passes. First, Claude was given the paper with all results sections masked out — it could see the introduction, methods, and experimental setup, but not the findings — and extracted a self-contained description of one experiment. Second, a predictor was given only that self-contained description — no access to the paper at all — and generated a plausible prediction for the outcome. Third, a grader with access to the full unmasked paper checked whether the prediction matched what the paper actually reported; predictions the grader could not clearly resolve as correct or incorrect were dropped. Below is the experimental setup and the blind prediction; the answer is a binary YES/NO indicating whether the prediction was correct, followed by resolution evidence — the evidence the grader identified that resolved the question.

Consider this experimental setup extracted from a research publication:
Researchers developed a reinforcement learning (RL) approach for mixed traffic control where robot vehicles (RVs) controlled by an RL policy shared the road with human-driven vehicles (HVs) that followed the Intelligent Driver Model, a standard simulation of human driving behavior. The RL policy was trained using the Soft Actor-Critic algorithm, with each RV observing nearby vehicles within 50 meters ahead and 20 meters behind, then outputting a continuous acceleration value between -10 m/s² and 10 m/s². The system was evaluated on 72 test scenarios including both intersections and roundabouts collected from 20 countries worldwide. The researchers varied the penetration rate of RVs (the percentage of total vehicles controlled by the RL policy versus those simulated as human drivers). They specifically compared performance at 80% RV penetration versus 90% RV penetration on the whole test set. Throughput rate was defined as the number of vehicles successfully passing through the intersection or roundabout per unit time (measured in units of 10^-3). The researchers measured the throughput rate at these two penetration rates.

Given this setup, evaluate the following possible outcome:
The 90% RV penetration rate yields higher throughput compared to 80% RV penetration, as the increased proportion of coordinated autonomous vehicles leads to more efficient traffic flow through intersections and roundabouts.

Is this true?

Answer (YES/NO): YES